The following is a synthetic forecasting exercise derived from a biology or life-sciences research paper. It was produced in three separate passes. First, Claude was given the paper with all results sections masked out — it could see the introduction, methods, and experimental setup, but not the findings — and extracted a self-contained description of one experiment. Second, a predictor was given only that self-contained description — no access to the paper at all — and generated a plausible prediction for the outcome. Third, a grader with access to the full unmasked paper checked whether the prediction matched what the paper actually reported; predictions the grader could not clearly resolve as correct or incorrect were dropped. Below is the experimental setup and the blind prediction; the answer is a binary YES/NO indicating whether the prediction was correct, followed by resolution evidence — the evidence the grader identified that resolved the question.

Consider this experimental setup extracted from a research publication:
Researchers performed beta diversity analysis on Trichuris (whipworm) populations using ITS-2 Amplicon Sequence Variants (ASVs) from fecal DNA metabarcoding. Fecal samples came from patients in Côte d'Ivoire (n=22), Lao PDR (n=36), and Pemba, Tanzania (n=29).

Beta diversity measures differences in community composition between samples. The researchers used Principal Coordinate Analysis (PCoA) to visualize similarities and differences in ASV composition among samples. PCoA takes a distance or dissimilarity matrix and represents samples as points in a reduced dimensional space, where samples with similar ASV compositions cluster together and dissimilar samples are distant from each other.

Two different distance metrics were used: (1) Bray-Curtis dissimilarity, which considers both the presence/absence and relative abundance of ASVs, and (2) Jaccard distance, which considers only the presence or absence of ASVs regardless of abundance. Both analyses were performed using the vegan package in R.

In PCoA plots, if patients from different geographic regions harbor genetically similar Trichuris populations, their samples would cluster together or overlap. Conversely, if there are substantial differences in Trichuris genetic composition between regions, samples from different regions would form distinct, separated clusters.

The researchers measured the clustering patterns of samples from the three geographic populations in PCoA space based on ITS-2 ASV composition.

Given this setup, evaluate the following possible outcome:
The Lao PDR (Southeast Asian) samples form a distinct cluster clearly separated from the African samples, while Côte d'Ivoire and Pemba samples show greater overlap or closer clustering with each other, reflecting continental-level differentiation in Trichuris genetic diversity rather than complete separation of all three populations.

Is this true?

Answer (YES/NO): NO